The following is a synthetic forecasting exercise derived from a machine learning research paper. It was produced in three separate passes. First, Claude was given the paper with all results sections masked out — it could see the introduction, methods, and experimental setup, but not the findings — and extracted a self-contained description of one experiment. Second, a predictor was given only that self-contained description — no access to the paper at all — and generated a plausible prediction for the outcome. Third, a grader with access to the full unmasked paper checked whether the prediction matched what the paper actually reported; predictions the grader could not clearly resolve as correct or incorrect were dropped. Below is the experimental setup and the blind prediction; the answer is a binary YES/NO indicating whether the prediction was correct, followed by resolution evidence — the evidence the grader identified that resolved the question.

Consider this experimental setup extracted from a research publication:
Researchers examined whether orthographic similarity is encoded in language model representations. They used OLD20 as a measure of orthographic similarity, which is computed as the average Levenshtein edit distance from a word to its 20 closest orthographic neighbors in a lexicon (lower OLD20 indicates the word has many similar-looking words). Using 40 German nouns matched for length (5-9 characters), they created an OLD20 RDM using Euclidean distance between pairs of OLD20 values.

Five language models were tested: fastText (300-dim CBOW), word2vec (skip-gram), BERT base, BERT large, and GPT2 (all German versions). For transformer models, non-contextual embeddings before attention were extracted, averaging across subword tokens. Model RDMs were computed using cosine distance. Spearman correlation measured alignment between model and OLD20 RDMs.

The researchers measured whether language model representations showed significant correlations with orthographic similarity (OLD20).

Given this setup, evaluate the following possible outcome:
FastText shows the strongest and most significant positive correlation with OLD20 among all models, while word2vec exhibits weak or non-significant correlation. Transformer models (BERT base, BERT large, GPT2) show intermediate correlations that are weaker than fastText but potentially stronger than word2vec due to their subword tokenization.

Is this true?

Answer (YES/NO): NO